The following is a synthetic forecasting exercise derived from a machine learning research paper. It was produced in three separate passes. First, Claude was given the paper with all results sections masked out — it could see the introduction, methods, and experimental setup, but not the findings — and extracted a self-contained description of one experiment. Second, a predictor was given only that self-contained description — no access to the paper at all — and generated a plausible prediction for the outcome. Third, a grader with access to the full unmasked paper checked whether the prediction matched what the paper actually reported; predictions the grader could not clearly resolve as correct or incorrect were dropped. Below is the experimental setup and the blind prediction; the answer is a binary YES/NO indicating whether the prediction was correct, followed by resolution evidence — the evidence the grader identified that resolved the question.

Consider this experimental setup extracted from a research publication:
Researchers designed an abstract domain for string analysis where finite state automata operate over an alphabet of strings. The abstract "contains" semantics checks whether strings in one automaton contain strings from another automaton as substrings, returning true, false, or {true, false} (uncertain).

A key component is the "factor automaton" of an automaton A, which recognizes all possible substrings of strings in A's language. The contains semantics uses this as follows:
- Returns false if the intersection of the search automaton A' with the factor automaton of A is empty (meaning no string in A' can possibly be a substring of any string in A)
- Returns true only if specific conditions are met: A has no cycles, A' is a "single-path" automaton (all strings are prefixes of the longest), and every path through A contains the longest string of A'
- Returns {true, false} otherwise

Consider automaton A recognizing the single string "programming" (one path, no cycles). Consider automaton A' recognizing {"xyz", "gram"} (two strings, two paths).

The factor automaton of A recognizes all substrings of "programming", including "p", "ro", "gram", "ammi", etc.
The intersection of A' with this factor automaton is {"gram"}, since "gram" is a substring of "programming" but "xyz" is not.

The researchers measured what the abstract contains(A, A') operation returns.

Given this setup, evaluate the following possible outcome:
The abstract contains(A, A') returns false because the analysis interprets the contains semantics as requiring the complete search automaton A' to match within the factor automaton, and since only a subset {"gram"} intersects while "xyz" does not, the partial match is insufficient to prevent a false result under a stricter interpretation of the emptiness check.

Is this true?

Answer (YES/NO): NO